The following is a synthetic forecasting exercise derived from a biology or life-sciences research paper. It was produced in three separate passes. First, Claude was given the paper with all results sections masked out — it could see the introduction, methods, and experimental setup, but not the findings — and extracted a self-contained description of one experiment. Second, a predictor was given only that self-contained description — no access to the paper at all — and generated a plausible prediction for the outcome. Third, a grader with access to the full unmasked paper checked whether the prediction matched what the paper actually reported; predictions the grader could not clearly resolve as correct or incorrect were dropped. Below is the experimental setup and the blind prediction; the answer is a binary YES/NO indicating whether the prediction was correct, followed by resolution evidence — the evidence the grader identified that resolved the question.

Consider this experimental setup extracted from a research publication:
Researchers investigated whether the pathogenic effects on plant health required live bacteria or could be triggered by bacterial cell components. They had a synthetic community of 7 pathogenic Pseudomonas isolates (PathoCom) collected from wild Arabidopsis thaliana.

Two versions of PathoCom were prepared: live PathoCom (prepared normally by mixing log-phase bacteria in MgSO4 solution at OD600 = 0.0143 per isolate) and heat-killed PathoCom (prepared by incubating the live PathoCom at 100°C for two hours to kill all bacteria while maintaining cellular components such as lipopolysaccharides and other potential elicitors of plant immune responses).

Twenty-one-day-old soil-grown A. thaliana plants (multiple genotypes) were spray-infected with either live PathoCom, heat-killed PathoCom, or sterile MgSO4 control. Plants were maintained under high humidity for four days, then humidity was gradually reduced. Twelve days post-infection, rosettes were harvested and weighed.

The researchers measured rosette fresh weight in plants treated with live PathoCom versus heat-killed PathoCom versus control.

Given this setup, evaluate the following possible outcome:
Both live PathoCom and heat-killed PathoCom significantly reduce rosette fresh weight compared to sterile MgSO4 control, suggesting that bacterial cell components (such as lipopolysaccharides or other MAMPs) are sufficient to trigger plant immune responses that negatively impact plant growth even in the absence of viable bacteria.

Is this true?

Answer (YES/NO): NO